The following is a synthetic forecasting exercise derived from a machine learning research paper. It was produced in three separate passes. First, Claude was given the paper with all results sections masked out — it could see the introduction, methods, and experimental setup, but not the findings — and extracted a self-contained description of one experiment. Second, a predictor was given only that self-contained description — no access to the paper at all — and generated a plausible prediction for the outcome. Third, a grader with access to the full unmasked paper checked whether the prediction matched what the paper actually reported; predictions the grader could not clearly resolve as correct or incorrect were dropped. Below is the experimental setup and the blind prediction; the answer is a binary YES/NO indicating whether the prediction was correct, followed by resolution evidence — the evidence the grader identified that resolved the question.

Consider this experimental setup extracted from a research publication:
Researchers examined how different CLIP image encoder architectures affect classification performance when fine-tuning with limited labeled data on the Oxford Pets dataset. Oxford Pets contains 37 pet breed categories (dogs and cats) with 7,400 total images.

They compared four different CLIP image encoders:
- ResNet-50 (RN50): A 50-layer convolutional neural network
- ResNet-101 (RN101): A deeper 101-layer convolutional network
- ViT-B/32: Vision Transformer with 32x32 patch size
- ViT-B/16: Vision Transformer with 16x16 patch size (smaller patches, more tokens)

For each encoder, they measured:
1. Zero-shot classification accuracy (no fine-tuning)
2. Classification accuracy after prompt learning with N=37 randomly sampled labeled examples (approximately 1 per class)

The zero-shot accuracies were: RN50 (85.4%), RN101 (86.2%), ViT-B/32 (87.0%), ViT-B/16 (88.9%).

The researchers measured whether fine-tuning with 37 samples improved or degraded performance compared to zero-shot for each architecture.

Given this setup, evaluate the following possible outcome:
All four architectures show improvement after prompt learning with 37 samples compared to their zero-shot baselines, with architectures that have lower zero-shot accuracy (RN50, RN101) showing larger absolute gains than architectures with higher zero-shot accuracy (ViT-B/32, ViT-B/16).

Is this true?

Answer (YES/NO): NO